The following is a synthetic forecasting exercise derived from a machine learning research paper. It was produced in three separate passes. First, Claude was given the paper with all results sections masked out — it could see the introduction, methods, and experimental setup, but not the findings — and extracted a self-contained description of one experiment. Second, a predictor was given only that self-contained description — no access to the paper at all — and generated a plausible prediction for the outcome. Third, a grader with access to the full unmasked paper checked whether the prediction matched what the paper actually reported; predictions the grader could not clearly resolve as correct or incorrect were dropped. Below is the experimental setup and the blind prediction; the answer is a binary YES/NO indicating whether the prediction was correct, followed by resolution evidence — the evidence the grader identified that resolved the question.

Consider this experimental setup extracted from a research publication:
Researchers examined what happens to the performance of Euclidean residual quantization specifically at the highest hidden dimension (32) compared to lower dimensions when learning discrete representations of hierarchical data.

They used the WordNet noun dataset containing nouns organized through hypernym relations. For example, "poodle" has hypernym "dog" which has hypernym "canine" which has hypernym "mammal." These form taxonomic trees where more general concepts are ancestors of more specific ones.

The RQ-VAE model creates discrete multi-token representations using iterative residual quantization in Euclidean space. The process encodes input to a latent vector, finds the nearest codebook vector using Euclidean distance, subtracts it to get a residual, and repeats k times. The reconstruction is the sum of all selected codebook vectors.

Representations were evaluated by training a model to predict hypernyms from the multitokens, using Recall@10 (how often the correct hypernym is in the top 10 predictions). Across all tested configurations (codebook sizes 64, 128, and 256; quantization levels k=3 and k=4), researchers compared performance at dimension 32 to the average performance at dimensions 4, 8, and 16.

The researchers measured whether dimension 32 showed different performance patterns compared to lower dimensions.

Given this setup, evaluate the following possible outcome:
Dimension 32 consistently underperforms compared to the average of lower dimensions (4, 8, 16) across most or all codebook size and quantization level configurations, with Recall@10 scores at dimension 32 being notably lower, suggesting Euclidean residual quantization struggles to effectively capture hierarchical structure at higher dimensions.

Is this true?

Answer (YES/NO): YES